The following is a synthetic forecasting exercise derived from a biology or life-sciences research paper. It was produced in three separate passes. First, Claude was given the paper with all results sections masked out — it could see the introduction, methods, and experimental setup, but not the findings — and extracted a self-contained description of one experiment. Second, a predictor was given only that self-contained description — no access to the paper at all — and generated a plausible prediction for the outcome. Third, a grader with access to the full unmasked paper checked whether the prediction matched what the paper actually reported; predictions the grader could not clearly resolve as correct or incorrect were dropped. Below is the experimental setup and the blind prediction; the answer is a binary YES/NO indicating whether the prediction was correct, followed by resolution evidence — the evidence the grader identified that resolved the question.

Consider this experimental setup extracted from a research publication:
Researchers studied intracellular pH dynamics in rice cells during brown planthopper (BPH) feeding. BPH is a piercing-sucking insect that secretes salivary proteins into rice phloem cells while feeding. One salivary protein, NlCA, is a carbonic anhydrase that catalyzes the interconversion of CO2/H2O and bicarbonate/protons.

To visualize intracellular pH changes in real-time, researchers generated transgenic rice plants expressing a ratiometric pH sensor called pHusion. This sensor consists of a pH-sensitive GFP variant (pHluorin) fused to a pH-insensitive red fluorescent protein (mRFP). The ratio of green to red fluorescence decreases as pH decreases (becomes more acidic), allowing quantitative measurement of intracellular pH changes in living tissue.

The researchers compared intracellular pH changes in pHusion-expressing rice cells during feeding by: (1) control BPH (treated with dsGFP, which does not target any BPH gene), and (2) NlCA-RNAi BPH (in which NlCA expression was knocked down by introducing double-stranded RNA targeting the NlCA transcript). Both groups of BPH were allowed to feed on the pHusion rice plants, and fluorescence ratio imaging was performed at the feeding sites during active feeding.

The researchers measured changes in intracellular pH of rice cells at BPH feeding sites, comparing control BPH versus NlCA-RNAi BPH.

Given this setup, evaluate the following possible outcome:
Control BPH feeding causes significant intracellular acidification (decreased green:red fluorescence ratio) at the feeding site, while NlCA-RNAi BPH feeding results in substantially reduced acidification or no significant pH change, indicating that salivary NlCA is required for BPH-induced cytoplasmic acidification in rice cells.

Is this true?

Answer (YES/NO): NO